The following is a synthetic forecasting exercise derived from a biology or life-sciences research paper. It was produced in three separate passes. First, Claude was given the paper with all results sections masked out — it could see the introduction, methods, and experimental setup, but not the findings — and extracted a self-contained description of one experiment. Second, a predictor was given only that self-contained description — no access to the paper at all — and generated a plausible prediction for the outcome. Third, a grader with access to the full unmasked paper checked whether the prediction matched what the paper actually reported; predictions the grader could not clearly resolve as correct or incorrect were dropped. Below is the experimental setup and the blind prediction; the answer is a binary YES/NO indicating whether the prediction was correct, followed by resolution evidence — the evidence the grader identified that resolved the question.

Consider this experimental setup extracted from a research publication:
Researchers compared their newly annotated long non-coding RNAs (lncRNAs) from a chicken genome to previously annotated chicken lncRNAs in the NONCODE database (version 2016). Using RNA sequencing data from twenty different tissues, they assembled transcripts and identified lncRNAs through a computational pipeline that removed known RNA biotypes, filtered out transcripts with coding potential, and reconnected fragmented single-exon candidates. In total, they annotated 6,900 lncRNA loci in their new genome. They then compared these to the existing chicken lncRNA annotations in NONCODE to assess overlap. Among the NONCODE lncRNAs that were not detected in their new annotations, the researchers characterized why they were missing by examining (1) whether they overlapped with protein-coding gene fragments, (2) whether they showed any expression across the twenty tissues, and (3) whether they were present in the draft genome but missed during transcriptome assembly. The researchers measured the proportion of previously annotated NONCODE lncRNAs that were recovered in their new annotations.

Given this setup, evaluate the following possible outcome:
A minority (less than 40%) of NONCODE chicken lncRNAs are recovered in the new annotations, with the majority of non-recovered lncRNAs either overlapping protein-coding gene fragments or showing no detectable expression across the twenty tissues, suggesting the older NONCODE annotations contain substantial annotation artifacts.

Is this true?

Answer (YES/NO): YES